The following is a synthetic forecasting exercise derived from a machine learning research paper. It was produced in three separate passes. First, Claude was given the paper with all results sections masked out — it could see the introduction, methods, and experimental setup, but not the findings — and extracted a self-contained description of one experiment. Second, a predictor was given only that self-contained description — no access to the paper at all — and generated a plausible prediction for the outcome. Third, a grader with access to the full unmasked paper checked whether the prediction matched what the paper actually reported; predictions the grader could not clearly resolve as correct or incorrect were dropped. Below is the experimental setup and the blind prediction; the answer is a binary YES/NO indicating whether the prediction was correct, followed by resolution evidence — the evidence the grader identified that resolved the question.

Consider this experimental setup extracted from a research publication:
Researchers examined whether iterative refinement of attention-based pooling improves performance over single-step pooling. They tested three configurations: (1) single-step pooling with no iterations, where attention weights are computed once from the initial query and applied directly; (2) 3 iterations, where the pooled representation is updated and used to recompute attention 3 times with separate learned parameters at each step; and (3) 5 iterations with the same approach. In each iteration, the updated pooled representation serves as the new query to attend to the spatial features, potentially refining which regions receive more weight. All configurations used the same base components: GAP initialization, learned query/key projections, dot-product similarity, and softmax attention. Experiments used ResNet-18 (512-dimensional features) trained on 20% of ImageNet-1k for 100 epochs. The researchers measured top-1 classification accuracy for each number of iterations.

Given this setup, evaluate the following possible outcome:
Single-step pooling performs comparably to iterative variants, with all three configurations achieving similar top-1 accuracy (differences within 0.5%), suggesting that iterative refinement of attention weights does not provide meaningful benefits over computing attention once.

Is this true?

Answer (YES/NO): NO